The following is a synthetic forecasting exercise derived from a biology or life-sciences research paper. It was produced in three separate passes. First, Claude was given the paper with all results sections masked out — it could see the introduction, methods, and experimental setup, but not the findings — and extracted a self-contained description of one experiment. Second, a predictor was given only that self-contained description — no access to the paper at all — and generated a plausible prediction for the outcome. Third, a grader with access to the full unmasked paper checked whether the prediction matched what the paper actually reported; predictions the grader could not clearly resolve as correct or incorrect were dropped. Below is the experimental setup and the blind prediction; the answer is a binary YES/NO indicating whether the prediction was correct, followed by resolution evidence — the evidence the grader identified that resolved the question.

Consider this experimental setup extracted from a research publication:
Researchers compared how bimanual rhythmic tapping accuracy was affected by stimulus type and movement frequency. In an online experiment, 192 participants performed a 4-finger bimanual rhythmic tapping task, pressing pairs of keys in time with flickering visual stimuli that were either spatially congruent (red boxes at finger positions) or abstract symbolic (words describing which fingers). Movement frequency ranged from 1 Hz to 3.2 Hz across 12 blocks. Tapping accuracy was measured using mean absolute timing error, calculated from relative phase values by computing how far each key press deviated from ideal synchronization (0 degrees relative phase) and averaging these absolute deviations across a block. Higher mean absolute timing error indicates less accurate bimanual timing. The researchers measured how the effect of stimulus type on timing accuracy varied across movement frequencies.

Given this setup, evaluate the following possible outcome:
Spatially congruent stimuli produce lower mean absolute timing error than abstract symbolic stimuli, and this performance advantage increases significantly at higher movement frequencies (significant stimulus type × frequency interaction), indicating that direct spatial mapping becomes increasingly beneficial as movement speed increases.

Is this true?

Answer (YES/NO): YES